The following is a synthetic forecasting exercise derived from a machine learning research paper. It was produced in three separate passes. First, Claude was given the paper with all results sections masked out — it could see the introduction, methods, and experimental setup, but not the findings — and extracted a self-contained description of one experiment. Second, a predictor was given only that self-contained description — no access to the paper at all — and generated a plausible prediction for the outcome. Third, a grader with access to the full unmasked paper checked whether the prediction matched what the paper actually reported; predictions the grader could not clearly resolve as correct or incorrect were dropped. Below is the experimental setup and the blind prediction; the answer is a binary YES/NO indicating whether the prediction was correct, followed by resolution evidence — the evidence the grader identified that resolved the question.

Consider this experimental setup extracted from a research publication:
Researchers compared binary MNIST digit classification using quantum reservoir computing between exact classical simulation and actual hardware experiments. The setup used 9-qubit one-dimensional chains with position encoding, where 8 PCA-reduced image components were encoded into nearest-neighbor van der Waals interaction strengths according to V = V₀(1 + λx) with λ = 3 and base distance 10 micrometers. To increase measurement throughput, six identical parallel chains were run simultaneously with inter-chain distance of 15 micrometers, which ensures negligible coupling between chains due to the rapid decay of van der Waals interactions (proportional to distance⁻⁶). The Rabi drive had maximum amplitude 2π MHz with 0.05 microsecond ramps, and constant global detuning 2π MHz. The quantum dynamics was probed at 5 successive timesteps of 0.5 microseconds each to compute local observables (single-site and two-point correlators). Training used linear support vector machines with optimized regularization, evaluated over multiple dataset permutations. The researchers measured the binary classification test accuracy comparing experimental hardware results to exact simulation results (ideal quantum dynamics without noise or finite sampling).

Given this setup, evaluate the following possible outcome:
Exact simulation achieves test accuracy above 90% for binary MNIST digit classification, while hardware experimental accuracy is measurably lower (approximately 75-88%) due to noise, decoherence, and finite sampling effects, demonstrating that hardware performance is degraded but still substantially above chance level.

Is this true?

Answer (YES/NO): NO